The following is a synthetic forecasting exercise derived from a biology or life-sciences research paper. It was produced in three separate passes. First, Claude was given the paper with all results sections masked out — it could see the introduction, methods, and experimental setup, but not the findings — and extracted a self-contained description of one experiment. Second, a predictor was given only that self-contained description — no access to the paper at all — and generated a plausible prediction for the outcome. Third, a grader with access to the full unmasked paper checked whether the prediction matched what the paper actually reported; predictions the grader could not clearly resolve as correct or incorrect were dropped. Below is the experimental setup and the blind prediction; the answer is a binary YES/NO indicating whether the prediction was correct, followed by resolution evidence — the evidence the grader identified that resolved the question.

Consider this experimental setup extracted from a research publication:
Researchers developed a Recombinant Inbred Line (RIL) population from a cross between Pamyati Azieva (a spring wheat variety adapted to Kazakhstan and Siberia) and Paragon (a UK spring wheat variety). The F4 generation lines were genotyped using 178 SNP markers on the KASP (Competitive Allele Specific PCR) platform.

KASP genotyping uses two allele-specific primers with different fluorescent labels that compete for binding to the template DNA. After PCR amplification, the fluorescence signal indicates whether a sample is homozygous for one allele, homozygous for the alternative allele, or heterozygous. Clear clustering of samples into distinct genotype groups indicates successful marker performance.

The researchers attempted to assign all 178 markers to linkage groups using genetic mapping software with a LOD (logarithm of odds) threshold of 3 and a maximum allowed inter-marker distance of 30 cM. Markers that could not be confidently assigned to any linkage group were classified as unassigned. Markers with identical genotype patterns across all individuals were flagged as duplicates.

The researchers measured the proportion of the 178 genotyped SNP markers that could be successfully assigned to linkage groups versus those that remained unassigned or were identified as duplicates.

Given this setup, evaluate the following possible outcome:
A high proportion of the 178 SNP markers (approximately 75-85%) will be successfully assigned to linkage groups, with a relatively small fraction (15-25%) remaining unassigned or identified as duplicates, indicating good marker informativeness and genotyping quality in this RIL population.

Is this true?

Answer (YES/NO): NO